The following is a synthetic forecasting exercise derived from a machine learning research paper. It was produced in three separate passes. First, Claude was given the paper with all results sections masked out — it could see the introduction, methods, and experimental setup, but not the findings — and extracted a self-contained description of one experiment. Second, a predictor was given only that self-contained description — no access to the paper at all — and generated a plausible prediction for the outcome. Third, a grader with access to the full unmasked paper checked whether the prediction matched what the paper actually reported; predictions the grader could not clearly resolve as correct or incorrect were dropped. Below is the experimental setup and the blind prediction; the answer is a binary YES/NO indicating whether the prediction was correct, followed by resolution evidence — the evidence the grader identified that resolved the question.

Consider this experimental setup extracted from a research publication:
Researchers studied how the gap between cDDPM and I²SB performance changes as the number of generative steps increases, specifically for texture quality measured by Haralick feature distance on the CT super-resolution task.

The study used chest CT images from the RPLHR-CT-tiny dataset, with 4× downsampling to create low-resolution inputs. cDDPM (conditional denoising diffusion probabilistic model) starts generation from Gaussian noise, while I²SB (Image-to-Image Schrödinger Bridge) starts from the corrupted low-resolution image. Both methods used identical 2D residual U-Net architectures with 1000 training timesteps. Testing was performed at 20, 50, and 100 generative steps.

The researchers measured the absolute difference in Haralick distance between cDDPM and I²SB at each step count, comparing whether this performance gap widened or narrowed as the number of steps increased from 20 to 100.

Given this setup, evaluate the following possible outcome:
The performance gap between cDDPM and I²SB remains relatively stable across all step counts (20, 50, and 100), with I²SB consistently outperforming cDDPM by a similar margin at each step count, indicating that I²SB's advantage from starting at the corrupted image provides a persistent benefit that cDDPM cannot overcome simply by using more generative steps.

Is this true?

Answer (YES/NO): NO